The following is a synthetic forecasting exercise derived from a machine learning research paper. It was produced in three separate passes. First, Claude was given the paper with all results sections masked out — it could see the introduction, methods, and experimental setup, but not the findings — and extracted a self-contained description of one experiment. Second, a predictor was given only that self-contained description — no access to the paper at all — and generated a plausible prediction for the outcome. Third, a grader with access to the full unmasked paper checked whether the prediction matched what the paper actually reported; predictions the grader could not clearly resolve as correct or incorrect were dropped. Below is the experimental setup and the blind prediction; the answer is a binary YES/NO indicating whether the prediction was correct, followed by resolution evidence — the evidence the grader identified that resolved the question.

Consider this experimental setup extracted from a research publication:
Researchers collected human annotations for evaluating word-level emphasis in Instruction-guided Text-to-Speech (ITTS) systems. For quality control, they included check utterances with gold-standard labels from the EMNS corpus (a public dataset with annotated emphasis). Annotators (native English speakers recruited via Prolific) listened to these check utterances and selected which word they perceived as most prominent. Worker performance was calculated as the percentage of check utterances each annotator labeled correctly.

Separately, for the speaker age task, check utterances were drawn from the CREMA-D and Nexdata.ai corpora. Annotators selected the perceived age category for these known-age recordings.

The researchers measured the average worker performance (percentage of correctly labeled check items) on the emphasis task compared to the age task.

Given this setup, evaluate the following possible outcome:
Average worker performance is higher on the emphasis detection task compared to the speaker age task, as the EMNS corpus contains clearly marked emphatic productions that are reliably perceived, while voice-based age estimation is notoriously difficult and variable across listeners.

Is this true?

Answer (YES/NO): NO